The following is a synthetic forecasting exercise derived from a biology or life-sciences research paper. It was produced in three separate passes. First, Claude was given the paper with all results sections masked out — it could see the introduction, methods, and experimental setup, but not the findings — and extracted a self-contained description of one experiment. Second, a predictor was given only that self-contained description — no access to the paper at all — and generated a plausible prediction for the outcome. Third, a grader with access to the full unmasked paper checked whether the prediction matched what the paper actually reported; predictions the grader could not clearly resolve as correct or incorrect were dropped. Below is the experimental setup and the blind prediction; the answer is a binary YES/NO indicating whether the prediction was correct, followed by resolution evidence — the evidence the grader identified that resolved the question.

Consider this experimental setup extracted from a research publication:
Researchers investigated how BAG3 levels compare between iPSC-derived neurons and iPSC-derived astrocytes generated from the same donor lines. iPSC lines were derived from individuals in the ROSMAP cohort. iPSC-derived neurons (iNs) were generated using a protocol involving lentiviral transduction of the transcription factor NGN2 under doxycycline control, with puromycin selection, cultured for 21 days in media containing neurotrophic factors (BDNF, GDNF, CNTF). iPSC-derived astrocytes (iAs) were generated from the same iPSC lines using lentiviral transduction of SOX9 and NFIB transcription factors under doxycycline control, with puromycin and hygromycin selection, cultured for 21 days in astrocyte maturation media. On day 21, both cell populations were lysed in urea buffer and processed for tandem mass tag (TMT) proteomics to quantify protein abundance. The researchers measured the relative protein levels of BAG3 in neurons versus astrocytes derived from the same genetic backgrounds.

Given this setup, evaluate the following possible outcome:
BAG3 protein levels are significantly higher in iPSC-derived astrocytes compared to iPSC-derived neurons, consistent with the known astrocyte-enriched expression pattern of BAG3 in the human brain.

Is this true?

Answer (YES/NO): YES